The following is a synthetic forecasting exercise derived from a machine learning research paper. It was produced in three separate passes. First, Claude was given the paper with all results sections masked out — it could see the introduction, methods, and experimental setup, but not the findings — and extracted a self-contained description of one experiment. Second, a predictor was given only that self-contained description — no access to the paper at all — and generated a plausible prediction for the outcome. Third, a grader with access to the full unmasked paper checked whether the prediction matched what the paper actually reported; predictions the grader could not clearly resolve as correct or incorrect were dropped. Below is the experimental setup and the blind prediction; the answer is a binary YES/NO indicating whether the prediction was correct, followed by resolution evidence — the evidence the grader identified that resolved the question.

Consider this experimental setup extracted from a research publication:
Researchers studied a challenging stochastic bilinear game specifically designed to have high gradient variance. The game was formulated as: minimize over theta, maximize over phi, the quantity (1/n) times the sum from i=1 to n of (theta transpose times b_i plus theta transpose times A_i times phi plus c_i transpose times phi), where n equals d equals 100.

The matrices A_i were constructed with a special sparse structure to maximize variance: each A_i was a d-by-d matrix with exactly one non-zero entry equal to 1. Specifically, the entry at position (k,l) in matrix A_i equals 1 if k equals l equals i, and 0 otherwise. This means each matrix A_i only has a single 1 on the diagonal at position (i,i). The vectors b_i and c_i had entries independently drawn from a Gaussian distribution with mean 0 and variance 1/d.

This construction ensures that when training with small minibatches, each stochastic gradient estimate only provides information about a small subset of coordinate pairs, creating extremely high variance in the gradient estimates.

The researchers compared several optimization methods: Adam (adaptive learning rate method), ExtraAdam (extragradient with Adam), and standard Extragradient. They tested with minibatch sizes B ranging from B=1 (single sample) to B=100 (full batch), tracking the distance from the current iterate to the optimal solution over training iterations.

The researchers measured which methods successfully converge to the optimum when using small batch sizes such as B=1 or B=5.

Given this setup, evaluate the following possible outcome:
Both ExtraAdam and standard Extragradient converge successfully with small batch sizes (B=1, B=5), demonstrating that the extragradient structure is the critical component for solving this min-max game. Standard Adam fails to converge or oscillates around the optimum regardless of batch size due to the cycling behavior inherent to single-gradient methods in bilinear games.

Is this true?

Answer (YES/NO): NO